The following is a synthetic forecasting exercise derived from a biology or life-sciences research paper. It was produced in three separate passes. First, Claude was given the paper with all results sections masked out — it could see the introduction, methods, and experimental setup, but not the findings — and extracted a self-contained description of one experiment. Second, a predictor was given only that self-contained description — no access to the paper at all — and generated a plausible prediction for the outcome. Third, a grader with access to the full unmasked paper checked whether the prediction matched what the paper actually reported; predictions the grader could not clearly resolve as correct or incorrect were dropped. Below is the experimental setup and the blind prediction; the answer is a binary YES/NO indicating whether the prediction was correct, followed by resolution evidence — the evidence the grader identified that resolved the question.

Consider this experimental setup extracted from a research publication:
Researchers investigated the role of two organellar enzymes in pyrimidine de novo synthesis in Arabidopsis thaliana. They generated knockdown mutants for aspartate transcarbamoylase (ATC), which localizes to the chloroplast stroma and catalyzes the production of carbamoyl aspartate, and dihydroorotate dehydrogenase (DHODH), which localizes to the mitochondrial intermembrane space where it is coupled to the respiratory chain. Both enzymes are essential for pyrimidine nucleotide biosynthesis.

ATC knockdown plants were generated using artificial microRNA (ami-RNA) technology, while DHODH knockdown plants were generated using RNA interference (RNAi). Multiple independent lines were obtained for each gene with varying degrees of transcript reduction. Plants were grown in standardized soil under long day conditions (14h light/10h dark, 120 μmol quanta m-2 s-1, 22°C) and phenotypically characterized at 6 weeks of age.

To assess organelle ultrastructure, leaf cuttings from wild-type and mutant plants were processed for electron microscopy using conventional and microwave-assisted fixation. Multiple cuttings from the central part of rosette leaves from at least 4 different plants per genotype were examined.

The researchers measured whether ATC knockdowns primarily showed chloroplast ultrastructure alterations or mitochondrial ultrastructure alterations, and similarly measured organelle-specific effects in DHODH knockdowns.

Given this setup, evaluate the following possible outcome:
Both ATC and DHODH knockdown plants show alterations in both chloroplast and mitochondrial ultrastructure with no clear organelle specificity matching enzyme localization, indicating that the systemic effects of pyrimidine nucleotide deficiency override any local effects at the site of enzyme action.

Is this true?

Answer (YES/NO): NO